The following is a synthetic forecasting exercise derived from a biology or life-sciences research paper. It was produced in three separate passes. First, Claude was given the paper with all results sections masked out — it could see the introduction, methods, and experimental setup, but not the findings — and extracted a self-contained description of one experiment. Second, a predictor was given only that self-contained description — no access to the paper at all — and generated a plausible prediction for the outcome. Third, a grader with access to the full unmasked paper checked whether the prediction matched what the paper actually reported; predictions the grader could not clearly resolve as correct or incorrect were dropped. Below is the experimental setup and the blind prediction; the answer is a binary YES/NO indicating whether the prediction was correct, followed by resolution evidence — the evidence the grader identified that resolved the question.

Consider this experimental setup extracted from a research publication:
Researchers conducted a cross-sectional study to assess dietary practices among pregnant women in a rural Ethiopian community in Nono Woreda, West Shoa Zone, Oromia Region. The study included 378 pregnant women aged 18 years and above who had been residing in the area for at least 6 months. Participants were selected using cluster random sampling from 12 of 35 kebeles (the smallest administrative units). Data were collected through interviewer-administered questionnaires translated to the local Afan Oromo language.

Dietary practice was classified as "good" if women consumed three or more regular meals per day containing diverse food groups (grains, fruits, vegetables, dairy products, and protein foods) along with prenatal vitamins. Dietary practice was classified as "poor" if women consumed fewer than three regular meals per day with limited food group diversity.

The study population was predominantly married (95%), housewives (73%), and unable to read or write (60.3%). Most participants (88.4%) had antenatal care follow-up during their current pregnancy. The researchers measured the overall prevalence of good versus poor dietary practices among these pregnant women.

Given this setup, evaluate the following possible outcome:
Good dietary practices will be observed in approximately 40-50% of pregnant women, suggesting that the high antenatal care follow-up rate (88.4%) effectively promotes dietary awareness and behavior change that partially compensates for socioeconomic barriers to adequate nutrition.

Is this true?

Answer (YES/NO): NO